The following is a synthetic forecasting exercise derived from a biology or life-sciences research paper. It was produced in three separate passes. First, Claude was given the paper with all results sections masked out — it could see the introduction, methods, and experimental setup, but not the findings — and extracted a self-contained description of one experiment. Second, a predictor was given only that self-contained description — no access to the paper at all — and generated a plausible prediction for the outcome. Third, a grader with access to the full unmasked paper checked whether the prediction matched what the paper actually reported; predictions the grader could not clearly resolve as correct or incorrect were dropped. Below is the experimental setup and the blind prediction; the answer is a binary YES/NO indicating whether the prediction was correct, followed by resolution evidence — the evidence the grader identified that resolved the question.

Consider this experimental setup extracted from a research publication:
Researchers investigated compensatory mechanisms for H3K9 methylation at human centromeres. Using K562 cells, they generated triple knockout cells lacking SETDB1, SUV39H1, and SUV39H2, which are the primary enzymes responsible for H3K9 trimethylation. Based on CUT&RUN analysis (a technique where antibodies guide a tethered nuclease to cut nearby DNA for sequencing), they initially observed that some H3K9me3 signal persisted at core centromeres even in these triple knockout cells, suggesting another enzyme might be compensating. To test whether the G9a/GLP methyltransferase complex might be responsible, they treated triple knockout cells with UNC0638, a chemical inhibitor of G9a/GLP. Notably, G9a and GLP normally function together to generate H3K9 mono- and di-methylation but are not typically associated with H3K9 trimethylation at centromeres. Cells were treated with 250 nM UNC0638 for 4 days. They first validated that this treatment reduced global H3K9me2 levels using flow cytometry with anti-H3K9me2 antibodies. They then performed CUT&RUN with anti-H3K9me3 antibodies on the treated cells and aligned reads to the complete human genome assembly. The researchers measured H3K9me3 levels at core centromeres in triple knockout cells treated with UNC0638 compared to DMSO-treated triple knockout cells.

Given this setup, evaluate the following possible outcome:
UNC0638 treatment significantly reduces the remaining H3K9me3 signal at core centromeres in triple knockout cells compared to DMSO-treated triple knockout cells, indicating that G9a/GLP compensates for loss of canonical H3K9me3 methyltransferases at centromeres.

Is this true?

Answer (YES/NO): YES